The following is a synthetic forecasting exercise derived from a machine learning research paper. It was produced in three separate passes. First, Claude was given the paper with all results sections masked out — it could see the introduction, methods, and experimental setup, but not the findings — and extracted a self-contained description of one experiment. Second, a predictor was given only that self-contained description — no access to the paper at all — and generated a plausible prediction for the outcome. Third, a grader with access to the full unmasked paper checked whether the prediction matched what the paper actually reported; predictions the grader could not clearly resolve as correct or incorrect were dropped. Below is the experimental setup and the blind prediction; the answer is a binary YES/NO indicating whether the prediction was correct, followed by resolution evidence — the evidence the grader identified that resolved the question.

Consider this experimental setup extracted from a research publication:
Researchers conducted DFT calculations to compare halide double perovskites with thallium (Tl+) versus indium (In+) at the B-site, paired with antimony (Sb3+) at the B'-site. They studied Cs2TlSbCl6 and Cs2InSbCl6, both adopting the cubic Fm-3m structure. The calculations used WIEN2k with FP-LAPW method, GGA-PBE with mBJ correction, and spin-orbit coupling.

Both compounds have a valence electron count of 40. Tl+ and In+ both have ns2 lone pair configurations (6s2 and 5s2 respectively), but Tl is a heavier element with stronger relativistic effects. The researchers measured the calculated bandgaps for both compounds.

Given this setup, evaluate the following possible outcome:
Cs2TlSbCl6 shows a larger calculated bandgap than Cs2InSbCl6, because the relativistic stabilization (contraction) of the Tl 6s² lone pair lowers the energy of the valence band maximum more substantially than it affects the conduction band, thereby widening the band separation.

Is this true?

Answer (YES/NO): NO